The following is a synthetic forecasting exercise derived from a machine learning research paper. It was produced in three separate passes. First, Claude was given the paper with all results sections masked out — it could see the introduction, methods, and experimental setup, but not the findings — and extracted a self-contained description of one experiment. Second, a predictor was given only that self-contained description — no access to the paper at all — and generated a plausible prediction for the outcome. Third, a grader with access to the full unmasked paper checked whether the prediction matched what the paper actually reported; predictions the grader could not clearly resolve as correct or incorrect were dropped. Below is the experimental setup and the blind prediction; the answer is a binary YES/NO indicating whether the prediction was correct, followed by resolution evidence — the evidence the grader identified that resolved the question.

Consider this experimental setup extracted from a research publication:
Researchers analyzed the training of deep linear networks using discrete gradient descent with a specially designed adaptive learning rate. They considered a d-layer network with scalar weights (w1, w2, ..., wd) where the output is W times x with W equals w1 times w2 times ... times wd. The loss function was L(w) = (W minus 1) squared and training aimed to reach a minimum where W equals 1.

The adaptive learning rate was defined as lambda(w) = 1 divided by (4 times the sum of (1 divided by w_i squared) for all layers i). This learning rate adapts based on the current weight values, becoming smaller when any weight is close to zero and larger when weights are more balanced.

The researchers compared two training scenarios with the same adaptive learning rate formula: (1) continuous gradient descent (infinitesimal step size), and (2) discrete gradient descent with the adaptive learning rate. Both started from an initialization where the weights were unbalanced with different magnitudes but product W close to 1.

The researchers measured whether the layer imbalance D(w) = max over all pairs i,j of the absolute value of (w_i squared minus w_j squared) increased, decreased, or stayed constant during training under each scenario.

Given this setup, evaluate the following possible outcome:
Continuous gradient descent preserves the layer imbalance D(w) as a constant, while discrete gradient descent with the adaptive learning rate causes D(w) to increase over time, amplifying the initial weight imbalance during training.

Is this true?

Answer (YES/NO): NO